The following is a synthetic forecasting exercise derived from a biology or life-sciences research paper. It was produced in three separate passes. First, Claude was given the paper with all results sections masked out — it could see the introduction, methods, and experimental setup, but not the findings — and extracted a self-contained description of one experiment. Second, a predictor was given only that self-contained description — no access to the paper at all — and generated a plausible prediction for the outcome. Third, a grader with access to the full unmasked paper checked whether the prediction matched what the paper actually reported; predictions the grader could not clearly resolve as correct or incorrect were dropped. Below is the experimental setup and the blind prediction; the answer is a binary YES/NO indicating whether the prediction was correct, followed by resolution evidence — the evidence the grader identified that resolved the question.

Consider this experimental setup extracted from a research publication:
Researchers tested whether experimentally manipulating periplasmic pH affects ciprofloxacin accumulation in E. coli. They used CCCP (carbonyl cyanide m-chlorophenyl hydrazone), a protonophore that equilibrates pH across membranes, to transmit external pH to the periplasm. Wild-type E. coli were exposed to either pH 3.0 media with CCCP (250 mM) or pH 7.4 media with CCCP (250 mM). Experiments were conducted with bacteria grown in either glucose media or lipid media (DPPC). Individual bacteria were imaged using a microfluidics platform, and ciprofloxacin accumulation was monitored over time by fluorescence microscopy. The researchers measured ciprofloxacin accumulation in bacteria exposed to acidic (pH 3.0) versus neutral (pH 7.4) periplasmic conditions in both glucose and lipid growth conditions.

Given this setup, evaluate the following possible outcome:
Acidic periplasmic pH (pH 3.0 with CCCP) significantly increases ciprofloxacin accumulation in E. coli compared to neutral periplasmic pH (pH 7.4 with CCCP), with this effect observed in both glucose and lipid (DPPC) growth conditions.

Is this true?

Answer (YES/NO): NO